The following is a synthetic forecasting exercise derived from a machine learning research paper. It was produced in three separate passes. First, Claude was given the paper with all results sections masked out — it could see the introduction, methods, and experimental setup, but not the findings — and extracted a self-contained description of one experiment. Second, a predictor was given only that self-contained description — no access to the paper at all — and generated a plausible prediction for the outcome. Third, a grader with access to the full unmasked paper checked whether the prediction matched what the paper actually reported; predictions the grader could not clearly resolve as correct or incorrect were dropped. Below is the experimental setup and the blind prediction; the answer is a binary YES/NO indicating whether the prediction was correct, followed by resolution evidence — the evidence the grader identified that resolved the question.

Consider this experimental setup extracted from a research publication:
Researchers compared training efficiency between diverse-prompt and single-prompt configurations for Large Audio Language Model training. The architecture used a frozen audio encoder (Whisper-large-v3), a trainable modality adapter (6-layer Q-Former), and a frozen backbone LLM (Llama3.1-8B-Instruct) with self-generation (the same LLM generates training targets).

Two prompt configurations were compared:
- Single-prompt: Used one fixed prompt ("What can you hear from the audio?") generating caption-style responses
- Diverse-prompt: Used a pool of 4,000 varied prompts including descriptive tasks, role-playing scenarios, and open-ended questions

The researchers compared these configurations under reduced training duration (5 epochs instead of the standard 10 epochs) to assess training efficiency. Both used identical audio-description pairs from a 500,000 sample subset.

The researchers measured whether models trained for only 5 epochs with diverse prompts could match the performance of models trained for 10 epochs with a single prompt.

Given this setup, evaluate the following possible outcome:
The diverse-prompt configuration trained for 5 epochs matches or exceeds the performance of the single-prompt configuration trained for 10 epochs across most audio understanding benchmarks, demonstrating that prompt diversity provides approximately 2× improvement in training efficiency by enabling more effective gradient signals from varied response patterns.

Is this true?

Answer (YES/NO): NO